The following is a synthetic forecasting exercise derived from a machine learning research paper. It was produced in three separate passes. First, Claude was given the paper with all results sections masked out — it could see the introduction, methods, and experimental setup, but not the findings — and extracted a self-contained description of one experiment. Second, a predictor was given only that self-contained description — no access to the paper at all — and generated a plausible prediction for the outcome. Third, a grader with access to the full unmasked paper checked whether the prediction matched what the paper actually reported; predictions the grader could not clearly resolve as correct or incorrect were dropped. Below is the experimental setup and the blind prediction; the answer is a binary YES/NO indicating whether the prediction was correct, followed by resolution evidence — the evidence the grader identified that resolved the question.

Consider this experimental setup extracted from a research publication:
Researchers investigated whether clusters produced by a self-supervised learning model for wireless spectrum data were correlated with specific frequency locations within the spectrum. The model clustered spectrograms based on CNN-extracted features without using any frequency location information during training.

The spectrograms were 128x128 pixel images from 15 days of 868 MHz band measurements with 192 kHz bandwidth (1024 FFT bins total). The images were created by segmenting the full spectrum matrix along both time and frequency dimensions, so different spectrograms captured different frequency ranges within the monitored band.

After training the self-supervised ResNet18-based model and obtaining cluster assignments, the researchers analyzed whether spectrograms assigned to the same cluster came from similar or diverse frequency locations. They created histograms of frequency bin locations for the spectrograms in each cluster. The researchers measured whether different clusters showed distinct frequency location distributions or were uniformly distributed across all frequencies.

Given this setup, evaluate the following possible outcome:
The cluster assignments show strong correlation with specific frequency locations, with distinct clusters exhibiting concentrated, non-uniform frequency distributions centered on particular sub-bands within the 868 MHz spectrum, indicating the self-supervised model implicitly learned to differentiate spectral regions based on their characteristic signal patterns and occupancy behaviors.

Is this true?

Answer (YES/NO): YES